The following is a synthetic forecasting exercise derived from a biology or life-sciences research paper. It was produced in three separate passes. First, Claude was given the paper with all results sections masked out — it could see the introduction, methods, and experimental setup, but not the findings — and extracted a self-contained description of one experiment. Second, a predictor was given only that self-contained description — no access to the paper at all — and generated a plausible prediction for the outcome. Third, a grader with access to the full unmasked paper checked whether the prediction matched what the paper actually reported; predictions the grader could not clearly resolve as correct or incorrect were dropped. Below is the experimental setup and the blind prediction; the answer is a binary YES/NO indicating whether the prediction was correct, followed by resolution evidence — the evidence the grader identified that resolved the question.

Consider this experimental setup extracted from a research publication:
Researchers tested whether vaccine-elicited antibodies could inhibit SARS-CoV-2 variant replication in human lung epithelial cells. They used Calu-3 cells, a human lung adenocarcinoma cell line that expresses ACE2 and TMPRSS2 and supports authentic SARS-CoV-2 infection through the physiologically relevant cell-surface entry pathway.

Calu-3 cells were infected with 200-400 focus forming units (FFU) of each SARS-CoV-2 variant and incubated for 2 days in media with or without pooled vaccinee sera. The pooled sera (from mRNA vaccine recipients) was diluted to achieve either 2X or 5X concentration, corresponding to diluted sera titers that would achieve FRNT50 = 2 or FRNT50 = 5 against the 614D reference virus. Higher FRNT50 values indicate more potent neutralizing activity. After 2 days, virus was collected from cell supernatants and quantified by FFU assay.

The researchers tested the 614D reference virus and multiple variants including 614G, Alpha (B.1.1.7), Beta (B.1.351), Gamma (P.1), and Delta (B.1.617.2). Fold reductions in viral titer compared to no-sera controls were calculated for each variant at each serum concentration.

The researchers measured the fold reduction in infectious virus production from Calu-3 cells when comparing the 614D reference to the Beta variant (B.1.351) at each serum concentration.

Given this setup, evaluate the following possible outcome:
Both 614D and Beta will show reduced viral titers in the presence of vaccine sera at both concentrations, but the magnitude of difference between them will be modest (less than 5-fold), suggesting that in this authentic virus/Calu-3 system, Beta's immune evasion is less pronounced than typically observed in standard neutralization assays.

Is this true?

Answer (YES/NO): NO